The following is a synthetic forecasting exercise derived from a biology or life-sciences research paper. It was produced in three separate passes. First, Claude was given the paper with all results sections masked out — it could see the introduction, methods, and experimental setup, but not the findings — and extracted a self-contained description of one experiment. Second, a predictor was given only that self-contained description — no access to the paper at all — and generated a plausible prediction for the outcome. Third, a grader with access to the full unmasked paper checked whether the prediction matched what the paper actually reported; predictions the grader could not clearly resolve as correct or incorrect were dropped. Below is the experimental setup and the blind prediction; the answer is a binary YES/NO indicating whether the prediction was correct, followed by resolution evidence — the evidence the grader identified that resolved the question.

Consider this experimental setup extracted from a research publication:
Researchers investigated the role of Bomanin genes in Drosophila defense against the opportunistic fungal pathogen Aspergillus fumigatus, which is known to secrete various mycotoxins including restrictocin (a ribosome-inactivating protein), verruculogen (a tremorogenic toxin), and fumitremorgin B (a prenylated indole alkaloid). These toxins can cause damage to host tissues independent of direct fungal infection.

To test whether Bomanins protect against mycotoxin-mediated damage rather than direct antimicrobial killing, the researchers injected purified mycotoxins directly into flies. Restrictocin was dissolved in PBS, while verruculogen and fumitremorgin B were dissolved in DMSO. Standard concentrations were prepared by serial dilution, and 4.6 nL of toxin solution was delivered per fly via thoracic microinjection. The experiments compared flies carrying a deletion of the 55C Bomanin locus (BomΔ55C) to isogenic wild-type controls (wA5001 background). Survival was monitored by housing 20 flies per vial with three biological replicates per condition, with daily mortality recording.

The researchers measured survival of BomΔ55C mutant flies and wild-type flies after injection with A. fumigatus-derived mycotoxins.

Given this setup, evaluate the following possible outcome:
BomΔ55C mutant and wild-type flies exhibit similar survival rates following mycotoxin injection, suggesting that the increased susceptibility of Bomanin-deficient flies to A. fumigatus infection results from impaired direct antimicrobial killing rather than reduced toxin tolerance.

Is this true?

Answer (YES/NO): NO